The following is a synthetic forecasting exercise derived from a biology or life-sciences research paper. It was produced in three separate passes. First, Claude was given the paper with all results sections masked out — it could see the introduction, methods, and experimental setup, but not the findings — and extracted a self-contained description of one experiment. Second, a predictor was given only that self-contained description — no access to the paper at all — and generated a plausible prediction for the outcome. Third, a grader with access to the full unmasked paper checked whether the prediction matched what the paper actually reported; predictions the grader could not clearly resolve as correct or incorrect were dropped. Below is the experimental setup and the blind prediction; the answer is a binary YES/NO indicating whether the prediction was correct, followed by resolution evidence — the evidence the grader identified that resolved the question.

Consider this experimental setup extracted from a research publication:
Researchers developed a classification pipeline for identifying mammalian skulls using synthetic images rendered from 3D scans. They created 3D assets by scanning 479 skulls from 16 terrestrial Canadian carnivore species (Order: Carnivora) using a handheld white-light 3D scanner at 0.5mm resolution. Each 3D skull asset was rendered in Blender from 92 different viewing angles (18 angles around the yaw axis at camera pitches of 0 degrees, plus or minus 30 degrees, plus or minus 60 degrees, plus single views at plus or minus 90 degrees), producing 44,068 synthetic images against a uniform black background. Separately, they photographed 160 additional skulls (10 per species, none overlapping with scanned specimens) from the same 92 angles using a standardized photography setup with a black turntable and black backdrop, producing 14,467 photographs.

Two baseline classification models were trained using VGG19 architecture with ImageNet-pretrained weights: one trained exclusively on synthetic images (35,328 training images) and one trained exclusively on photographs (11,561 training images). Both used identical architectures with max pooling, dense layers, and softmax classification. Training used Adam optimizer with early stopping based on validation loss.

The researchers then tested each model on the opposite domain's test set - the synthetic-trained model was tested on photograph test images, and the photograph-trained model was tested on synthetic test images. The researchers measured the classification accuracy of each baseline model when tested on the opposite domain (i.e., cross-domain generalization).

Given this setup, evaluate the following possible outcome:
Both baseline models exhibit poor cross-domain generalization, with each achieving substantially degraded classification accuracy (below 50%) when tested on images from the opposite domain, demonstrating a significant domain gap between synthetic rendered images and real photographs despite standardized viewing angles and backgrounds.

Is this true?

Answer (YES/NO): NO